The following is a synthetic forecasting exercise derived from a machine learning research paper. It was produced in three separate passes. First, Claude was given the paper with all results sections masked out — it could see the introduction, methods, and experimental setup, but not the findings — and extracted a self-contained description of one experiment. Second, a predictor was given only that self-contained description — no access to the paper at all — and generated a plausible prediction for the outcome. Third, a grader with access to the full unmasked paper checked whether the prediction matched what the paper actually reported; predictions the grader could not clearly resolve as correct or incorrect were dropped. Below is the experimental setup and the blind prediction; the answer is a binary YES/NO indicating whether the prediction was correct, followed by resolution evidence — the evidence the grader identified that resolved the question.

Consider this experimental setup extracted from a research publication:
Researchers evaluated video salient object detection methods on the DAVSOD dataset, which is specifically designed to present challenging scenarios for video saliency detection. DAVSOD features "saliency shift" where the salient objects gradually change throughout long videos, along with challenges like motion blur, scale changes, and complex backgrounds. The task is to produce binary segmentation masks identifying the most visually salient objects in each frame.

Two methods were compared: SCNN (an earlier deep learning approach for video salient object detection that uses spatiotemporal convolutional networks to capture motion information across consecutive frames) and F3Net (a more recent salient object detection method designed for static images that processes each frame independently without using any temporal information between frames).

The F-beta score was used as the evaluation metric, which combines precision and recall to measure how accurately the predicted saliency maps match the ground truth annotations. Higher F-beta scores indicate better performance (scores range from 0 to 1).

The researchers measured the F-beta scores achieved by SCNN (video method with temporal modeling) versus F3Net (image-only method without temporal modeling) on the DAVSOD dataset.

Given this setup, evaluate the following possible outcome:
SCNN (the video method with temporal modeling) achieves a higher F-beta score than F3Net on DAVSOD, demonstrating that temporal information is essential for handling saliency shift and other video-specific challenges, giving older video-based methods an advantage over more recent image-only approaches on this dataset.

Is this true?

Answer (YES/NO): NO